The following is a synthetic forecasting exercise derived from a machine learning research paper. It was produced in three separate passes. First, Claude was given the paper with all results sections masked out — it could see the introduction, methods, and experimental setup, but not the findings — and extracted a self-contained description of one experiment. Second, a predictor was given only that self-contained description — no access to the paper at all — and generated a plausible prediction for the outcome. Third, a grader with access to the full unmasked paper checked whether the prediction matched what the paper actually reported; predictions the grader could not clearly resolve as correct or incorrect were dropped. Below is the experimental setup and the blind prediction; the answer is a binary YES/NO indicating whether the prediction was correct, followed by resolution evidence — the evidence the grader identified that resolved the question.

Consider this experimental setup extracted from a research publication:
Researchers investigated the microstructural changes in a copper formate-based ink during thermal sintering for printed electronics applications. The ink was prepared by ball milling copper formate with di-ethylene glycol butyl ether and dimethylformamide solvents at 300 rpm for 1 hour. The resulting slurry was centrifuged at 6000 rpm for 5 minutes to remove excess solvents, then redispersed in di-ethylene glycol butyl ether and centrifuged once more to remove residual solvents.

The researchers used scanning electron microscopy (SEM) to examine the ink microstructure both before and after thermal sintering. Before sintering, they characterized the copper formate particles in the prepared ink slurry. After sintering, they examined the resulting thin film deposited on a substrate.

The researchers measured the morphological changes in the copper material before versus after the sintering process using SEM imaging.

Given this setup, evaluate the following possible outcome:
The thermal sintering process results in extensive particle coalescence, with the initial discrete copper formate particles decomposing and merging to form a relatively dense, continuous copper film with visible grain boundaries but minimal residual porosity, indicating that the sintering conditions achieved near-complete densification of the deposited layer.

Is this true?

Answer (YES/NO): NO